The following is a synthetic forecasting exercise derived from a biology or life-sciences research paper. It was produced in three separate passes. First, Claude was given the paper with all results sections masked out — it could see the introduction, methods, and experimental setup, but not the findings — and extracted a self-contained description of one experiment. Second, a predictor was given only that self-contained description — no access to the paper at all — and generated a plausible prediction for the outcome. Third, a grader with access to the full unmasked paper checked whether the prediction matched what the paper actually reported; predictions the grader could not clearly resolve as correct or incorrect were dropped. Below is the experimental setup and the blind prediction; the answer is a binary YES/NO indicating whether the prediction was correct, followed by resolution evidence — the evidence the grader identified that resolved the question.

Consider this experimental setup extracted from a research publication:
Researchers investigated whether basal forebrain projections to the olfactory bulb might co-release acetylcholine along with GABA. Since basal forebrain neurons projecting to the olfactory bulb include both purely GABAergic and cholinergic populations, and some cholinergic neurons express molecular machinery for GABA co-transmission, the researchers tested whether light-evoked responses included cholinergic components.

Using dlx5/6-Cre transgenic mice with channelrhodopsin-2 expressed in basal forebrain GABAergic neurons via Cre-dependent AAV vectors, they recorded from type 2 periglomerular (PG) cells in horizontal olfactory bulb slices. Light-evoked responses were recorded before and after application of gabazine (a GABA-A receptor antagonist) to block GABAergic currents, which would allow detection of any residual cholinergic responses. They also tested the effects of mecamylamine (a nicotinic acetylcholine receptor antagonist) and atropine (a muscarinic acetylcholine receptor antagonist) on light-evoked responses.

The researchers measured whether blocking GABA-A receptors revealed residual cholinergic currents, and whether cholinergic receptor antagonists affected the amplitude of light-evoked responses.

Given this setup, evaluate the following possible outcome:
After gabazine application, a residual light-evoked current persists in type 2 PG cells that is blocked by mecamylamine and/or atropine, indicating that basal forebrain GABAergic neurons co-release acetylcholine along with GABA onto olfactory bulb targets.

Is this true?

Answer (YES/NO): NO